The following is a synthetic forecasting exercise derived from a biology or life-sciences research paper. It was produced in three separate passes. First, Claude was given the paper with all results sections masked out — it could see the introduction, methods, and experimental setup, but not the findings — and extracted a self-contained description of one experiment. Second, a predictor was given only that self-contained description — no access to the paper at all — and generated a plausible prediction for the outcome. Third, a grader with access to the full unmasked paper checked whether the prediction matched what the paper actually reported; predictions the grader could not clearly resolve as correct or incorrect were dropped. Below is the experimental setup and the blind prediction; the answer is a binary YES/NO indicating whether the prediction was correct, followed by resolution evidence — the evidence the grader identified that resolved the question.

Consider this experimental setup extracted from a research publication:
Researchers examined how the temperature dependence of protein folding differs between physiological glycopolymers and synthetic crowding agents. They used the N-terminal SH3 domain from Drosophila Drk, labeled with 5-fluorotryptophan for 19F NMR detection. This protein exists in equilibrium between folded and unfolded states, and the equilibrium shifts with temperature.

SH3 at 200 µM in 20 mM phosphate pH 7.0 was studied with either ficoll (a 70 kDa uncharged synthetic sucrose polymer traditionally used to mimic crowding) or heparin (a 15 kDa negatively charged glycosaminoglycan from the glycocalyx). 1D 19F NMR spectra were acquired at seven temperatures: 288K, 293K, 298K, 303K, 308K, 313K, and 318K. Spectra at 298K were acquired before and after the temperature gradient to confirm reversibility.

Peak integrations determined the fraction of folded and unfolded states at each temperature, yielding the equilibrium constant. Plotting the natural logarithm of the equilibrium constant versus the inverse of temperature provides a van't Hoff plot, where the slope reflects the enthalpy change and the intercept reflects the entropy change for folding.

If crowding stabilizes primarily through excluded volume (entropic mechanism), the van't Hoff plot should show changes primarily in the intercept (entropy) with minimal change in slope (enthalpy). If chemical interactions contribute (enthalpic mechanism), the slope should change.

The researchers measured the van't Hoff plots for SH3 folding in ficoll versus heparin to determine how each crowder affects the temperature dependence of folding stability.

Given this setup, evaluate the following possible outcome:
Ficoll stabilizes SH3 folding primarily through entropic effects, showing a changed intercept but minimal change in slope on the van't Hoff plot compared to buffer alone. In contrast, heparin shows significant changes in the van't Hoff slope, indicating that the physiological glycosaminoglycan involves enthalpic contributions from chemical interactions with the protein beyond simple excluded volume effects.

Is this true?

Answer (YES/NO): NO